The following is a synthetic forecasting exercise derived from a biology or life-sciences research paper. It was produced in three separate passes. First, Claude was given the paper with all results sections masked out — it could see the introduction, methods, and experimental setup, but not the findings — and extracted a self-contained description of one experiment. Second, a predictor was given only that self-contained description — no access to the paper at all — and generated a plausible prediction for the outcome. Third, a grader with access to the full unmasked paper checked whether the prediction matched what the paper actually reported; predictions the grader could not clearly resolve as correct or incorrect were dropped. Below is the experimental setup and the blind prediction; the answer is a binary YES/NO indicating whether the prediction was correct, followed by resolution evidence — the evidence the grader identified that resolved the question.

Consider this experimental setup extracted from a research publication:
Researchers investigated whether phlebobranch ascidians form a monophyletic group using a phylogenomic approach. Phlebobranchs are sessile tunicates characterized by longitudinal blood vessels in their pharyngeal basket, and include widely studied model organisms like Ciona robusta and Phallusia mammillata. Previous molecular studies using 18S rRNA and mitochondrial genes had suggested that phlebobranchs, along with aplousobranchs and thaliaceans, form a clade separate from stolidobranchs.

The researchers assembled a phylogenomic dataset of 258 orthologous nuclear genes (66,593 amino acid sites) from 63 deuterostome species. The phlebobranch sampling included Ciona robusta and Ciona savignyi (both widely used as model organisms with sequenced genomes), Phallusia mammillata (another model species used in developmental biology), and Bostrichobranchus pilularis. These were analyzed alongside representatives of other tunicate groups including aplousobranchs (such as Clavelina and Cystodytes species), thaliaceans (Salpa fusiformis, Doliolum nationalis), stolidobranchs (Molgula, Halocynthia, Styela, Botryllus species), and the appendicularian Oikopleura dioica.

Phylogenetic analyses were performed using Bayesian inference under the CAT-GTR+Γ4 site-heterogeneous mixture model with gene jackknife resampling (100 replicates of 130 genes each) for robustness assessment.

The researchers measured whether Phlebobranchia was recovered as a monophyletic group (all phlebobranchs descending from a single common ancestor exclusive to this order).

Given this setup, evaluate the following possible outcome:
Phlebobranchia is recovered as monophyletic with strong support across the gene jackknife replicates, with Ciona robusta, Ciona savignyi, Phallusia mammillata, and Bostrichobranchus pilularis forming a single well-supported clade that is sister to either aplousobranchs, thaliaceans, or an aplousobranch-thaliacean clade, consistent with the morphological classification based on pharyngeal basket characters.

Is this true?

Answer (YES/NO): NO